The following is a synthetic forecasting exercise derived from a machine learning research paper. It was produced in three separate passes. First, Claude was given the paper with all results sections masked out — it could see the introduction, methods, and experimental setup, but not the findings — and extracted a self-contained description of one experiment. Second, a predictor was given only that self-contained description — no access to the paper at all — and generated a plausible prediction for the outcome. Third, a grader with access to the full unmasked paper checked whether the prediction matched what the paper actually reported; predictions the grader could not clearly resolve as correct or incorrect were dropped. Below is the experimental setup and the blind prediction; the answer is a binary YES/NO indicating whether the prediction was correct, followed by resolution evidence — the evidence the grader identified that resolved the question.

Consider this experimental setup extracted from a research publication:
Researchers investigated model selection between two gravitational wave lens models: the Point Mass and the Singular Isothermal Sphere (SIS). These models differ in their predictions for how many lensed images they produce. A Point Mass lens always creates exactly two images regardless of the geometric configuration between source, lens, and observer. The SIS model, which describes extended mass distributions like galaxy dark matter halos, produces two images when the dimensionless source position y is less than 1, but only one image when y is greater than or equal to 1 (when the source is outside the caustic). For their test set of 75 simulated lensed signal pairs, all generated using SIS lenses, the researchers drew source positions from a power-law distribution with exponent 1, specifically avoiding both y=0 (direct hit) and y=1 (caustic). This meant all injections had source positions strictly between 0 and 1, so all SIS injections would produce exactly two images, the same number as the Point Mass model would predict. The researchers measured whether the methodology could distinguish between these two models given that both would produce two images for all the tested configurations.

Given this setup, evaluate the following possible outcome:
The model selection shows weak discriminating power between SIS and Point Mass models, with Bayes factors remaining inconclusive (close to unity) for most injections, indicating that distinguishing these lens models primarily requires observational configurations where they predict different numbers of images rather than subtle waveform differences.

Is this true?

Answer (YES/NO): NO